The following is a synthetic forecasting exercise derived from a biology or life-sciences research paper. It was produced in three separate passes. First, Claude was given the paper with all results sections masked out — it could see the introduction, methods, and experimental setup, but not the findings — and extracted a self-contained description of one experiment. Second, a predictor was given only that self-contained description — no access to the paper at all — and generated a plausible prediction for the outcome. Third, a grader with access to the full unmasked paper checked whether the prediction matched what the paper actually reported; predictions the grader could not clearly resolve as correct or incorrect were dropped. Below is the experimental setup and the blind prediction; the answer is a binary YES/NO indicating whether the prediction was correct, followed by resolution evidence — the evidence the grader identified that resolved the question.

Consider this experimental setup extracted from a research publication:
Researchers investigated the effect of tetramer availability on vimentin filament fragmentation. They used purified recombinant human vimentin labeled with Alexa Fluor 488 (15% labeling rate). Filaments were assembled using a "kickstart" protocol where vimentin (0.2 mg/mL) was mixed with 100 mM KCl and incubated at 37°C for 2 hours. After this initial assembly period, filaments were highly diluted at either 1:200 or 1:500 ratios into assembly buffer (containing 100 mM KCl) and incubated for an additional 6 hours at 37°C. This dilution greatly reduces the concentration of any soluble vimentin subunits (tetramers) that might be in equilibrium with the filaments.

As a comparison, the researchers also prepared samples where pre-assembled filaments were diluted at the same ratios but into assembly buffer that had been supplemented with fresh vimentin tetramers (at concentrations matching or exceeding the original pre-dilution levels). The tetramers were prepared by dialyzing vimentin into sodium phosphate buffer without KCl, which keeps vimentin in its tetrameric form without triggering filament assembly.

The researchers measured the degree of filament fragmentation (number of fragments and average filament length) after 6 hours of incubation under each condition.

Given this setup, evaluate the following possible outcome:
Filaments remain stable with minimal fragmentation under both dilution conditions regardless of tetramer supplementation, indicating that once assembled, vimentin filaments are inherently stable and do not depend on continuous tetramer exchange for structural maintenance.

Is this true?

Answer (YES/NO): NO